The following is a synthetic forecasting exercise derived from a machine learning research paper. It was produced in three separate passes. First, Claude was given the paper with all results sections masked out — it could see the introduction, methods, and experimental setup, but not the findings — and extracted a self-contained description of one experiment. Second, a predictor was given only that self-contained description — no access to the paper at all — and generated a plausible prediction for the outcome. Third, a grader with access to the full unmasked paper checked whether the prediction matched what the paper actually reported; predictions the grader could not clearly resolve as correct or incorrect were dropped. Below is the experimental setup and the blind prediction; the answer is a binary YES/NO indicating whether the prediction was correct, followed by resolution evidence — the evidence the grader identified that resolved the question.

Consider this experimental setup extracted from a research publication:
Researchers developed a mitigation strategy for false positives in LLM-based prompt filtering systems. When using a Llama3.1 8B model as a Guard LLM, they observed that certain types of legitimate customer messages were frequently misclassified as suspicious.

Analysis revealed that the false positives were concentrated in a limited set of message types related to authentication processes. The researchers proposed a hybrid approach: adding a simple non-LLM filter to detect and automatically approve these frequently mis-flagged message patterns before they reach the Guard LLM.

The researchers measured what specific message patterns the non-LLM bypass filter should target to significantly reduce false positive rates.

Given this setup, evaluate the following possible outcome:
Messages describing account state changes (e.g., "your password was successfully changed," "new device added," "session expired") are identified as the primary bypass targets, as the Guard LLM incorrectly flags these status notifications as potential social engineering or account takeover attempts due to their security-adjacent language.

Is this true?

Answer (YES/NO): NO